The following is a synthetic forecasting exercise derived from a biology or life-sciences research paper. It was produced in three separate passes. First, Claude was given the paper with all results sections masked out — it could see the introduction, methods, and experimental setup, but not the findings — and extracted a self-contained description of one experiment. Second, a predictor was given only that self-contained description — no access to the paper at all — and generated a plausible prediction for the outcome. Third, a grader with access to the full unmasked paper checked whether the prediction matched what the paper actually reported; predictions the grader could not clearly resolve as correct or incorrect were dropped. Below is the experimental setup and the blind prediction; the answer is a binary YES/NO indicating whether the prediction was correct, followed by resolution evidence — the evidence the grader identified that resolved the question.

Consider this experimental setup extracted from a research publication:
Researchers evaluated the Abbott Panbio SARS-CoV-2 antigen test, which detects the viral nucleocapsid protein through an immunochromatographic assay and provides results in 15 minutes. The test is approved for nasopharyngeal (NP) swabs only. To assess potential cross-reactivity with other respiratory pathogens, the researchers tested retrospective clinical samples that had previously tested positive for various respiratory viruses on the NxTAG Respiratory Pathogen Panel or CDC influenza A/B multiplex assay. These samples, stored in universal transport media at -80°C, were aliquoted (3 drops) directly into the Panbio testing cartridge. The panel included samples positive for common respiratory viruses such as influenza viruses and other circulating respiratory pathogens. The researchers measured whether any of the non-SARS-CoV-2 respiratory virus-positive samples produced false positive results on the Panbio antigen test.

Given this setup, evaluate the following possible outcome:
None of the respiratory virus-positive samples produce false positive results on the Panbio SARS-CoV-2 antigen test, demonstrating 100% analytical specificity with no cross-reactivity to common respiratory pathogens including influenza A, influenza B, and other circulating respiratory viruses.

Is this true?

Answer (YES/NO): YES